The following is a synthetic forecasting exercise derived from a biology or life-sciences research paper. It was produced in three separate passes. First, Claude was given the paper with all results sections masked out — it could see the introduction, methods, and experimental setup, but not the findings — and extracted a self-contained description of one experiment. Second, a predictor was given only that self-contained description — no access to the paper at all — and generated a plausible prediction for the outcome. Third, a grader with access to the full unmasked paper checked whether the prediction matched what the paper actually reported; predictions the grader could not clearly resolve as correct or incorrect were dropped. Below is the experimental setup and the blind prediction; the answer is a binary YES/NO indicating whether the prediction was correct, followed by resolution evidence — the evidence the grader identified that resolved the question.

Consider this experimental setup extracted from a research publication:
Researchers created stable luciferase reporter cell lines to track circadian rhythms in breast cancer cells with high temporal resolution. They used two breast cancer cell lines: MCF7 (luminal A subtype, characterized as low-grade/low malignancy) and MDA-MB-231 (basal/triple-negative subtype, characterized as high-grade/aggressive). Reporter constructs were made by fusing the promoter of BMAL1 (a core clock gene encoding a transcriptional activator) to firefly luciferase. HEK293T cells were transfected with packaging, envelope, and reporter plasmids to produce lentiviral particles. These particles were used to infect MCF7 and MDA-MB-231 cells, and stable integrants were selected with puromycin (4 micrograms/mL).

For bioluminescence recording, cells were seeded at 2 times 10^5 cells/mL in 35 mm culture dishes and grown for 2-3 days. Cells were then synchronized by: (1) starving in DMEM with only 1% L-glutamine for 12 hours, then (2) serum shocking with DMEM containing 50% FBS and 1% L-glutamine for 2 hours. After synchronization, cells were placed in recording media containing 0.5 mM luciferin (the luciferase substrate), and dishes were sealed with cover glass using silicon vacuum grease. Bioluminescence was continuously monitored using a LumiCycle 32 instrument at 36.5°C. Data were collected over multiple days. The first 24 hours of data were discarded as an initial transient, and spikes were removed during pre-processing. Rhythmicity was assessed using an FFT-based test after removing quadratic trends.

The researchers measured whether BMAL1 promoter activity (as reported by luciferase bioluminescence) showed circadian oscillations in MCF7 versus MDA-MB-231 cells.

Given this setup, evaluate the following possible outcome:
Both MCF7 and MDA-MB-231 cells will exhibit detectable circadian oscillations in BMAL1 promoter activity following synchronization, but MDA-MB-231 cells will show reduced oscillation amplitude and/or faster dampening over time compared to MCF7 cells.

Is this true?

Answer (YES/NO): NO